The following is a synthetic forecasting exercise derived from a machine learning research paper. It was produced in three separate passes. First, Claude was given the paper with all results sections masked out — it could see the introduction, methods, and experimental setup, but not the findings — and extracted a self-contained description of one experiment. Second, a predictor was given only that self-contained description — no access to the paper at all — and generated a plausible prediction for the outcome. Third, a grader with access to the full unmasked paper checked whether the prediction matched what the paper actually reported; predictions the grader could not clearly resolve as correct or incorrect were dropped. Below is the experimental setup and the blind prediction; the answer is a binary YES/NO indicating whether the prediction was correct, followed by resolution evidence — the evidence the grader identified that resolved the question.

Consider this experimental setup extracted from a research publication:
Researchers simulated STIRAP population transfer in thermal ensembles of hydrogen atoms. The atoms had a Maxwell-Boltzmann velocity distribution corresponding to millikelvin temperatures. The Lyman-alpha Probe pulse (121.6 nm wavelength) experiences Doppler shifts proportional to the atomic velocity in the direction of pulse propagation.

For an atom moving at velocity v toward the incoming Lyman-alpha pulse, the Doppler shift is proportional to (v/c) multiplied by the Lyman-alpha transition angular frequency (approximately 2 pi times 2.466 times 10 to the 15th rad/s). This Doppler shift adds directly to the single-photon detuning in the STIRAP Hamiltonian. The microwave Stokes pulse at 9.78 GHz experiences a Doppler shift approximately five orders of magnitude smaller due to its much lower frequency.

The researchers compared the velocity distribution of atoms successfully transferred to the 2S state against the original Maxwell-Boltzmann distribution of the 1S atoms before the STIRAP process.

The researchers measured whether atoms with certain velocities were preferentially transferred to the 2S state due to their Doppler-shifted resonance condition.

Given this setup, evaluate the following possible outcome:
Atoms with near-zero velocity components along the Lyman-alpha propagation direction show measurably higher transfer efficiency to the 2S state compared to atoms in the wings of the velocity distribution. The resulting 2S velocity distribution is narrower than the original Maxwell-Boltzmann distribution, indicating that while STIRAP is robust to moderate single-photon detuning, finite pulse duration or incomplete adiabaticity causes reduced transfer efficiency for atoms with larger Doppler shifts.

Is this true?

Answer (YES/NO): YES